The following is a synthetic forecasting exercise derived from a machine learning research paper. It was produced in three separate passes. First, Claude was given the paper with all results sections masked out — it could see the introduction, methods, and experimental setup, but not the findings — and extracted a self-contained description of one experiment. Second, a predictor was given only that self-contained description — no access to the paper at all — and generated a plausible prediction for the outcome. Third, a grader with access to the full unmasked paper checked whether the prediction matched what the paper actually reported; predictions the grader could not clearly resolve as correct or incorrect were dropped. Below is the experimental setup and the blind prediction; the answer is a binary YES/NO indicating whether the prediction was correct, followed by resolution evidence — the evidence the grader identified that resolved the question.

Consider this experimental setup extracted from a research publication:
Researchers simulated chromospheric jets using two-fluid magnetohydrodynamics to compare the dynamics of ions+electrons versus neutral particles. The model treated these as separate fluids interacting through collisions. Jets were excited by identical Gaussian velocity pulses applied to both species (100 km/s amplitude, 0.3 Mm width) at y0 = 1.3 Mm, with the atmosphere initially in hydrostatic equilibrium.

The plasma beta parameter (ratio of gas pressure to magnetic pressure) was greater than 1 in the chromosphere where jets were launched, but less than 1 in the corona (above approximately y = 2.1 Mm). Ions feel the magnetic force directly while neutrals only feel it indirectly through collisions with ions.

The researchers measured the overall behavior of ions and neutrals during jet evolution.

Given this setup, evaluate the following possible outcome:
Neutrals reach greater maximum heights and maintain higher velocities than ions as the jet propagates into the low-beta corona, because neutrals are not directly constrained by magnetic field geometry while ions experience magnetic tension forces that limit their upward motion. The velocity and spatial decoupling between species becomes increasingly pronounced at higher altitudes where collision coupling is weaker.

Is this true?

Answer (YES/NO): NO